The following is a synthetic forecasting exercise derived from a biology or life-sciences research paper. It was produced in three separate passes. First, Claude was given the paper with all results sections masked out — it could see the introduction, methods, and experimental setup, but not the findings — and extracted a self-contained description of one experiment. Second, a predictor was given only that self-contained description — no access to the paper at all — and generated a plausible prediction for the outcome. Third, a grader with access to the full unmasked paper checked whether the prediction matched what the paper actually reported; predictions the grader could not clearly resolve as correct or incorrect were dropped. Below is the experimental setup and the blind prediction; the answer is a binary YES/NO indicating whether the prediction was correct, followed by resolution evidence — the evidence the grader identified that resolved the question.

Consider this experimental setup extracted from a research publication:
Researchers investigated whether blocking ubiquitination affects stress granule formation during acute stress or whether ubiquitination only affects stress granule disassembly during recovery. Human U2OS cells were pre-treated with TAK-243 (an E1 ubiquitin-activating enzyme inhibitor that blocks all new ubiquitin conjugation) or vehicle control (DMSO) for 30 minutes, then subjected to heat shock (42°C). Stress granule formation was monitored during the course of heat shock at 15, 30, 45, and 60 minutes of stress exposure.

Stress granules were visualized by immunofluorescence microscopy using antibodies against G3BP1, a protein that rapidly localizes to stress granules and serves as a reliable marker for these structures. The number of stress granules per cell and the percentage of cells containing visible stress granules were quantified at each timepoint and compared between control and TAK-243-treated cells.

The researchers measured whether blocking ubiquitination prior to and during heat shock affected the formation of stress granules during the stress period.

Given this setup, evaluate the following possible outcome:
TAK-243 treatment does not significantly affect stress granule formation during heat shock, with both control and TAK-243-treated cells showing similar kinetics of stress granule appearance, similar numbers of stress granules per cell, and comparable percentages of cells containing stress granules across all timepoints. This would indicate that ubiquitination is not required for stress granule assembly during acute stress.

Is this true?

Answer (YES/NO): YES